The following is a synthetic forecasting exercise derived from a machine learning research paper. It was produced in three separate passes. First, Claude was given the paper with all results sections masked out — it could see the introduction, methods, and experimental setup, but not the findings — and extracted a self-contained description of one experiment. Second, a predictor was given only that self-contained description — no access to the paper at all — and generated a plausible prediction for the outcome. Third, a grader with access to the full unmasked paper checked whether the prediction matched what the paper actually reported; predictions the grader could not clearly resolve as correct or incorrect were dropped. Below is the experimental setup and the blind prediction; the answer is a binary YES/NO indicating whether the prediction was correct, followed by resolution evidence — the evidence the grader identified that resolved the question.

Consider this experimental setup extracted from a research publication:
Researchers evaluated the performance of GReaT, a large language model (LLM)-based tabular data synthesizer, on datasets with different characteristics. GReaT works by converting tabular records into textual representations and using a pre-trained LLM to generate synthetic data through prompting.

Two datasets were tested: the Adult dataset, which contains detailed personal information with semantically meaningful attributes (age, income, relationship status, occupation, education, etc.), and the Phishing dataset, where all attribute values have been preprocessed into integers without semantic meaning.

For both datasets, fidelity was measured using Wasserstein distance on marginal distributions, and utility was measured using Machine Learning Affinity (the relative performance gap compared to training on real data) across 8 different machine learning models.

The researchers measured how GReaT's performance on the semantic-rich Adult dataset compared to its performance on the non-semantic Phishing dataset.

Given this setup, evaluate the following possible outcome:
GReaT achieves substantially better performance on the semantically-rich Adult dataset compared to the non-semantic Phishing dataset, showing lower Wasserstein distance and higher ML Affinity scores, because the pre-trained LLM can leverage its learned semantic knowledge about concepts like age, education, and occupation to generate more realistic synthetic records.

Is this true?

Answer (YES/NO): NO